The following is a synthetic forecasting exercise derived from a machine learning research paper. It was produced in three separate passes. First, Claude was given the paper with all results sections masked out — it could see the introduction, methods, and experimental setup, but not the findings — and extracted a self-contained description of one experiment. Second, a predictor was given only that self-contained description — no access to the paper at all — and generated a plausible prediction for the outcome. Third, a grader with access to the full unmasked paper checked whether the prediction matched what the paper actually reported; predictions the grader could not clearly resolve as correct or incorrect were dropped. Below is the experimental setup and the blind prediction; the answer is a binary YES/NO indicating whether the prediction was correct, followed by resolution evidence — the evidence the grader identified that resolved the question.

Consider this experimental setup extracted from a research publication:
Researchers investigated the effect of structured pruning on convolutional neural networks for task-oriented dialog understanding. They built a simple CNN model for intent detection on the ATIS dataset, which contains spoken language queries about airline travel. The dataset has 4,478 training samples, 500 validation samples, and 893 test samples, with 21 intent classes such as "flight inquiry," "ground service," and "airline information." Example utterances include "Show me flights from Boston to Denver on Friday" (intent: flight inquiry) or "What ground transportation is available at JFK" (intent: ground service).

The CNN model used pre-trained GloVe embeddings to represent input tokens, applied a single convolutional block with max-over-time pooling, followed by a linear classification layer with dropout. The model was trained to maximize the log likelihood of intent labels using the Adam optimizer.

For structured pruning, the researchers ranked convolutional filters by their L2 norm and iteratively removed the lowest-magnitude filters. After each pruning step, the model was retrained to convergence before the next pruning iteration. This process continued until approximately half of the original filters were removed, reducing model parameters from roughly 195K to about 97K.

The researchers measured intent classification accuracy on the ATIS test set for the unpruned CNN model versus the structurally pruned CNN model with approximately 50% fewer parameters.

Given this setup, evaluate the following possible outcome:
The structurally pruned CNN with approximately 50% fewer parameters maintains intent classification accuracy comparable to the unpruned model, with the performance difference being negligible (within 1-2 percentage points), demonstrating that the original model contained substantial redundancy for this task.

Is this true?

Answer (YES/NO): YES